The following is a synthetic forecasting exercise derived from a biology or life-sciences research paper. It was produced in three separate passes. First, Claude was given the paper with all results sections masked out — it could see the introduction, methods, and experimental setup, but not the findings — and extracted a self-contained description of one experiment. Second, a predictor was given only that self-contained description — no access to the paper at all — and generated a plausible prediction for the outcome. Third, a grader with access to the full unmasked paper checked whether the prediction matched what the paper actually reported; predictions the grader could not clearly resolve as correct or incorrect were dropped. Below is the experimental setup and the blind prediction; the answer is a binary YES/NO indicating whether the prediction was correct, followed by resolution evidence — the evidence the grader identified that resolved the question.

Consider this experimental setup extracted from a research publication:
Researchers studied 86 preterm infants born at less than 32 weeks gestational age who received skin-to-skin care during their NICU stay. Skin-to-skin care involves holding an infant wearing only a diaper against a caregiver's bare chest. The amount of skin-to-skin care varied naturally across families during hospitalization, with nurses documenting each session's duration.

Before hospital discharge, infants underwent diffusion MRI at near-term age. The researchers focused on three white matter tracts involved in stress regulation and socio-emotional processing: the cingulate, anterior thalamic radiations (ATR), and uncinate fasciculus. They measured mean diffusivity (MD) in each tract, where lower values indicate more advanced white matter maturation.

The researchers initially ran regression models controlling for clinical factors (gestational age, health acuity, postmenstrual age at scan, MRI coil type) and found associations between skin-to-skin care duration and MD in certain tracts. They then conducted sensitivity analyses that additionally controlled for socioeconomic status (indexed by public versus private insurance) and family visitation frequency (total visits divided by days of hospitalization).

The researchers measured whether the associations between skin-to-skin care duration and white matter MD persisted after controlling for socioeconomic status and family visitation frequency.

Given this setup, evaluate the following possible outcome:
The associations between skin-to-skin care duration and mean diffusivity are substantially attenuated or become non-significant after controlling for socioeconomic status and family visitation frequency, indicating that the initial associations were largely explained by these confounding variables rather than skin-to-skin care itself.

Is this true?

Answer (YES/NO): NO